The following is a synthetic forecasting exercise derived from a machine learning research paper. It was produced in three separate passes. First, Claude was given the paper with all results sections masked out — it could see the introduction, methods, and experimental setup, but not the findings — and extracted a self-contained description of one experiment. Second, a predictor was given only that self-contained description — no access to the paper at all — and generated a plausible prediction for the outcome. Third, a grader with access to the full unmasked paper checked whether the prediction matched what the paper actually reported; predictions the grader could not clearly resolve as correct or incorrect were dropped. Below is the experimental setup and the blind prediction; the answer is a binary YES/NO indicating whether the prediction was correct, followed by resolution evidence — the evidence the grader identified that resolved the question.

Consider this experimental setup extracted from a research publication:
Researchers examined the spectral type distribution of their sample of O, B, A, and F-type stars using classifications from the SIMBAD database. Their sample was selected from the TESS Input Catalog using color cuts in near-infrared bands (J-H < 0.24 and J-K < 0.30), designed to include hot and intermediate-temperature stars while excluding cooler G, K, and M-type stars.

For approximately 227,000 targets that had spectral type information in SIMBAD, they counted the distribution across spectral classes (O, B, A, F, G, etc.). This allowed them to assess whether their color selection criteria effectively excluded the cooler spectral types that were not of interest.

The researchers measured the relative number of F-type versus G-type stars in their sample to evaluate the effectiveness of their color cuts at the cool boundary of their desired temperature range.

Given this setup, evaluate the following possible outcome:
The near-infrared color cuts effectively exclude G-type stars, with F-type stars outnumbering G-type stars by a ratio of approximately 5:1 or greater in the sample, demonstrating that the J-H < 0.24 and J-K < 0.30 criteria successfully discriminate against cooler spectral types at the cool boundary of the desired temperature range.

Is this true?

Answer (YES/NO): YES